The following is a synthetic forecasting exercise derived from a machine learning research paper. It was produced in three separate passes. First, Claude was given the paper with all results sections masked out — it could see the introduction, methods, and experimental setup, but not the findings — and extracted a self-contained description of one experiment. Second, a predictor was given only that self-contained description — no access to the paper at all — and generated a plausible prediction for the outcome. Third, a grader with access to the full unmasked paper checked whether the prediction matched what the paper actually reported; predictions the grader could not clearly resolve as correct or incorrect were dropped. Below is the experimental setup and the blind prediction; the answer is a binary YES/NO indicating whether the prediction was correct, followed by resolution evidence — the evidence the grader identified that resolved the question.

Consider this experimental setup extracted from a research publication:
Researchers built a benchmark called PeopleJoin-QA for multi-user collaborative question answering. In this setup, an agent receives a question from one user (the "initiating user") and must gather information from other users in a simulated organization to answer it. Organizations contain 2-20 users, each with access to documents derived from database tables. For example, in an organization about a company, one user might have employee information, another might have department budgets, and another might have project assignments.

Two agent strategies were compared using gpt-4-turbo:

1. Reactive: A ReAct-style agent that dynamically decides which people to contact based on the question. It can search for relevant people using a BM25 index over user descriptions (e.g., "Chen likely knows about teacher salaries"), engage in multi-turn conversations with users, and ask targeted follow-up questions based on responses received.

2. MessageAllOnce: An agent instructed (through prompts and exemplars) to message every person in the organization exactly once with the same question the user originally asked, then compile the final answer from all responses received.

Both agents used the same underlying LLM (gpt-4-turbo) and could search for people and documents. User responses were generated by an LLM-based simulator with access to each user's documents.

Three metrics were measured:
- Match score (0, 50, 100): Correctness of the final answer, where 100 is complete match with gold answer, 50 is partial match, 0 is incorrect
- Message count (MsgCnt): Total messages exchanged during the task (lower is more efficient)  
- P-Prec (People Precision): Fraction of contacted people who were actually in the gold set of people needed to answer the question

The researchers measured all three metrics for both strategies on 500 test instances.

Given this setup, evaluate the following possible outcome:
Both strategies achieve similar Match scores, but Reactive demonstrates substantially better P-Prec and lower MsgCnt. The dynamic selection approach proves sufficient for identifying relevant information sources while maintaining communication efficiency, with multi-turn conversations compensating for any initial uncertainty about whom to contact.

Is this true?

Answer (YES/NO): NO